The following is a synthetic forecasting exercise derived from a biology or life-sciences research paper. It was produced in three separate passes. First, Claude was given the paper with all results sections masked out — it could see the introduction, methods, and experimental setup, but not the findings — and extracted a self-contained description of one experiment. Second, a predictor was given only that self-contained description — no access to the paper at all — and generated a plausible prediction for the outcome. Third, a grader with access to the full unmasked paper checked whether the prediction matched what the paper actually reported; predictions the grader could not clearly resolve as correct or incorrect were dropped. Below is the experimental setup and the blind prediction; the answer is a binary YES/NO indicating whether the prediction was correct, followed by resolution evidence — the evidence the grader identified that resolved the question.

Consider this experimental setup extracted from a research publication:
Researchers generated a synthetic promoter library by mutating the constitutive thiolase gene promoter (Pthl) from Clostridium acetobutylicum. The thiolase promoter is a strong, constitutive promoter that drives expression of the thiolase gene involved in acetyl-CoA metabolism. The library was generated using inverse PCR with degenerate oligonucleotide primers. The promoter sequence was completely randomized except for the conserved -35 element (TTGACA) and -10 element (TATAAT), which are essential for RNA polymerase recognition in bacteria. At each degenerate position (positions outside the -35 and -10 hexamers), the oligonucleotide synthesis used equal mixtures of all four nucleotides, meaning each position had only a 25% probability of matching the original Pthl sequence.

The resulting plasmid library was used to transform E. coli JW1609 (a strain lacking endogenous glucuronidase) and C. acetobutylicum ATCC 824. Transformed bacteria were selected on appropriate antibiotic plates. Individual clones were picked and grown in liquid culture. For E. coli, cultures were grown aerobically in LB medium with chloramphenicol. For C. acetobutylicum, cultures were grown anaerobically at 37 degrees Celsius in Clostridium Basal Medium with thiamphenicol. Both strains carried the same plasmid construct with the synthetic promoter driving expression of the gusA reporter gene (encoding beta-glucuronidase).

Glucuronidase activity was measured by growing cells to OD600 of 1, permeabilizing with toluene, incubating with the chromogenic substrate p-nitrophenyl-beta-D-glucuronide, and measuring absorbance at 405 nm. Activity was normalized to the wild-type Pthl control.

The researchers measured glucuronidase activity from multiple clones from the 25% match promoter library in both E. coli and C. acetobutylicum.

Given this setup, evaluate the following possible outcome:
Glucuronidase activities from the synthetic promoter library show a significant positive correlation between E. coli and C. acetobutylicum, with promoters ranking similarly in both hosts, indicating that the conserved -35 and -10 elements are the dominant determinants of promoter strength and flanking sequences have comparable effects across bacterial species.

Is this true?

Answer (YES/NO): NO